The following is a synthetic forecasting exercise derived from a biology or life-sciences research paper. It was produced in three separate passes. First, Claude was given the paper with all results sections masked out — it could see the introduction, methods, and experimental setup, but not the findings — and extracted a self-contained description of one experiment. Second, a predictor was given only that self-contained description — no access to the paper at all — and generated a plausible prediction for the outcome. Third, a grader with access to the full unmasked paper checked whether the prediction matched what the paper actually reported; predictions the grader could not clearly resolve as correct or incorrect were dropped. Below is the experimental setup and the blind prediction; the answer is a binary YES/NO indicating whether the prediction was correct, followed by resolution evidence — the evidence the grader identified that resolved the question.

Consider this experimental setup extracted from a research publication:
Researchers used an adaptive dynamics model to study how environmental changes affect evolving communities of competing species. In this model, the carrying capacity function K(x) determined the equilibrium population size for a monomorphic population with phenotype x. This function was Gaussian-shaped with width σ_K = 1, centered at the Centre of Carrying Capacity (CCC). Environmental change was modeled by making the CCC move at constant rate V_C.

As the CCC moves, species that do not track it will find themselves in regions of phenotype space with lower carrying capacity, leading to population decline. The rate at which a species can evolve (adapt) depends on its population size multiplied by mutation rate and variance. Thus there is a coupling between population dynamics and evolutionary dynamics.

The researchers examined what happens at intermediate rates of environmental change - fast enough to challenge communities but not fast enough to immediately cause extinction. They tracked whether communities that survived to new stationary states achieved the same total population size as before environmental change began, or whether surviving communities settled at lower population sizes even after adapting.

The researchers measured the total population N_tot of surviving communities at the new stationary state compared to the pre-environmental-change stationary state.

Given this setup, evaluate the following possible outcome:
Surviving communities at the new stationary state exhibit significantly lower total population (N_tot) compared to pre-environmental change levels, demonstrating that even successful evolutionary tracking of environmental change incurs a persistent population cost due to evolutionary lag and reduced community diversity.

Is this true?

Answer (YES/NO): YES